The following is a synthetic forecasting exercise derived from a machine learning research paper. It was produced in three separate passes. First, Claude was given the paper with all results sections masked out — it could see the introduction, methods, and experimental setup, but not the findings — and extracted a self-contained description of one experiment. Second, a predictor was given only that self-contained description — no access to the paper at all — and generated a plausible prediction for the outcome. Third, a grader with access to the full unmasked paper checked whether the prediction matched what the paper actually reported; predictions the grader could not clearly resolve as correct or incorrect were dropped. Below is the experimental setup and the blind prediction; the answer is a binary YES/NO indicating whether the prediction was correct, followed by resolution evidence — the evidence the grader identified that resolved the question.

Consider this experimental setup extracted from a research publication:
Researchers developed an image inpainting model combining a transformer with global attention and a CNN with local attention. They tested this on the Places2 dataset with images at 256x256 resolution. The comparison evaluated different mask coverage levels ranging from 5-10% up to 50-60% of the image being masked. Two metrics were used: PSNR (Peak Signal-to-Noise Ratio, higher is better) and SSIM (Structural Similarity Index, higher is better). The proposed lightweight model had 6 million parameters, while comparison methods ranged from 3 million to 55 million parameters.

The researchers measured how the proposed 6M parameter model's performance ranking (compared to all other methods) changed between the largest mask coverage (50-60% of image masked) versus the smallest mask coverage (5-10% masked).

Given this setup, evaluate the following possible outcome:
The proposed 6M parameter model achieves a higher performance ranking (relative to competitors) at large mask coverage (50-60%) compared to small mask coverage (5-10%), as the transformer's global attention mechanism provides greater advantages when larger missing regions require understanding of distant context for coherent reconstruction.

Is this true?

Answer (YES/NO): YES